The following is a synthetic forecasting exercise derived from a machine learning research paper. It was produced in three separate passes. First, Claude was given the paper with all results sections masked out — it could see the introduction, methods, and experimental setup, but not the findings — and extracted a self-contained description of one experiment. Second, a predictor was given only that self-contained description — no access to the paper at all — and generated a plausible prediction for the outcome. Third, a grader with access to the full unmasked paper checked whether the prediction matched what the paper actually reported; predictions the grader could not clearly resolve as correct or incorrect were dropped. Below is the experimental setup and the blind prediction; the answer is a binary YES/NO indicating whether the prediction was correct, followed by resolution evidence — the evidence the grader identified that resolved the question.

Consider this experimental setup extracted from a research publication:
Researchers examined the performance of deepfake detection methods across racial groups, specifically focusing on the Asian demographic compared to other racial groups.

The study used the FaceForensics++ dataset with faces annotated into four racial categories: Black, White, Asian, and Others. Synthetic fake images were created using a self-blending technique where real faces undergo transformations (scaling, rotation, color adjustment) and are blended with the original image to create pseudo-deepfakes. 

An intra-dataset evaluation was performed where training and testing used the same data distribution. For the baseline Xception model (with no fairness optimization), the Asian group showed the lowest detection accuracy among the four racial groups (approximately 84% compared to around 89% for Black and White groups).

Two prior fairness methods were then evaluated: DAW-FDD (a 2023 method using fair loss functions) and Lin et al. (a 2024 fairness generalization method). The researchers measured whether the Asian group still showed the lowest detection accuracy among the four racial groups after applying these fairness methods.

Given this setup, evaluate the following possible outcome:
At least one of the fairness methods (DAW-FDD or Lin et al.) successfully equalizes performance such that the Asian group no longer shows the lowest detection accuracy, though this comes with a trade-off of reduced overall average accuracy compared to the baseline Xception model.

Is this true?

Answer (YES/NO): NO